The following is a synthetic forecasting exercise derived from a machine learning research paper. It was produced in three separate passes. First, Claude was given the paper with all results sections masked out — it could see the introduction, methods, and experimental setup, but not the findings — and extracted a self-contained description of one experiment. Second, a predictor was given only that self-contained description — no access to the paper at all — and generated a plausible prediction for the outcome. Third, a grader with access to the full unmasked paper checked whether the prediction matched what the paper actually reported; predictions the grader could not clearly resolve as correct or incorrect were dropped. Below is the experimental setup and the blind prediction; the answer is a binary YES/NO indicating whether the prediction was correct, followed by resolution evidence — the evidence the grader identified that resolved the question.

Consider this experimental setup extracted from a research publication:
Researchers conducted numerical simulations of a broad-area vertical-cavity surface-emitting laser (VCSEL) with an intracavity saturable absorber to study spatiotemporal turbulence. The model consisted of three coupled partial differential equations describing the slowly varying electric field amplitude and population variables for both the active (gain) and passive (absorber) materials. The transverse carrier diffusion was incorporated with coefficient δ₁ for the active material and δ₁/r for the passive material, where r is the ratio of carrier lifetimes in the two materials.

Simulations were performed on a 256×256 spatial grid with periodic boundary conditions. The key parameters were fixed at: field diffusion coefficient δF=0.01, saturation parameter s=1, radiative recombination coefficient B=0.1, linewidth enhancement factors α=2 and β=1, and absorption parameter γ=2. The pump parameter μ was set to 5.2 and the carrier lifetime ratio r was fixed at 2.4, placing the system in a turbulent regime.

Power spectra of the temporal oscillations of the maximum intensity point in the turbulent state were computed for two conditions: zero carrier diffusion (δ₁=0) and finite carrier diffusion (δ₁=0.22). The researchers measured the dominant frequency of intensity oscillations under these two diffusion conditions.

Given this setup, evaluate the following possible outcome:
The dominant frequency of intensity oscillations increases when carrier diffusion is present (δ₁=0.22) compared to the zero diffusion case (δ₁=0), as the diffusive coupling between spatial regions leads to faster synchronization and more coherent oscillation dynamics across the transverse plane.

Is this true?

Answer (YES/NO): YES